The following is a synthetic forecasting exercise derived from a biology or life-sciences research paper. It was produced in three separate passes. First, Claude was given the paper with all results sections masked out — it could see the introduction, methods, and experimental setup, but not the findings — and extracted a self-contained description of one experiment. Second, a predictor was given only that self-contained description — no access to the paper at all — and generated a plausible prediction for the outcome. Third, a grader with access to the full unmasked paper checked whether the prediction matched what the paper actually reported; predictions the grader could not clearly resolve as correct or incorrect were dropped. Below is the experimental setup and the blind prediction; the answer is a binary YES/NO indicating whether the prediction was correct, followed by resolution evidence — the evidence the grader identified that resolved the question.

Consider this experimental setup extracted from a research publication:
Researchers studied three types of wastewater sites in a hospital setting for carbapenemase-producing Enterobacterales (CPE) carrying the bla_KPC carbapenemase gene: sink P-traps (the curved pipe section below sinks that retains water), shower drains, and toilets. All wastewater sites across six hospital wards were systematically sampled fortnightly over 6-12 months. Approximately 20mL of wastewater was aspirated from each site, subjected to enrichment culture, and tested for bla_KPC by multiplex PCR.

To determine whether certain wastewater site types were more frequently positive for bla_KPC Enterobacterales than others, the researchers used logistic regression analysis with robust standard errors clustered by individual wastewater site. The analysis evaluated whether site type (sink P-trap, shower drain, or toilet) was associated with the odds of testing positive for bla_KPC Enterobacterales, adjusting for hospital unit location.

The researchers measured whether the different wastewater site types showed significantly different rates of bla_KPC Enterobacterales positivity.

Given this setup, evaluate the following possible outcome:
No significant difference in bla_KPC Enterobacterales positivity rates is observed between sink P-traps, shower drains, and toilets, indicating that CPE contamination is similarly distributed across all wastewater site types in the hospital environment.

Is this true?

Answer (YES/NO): NO